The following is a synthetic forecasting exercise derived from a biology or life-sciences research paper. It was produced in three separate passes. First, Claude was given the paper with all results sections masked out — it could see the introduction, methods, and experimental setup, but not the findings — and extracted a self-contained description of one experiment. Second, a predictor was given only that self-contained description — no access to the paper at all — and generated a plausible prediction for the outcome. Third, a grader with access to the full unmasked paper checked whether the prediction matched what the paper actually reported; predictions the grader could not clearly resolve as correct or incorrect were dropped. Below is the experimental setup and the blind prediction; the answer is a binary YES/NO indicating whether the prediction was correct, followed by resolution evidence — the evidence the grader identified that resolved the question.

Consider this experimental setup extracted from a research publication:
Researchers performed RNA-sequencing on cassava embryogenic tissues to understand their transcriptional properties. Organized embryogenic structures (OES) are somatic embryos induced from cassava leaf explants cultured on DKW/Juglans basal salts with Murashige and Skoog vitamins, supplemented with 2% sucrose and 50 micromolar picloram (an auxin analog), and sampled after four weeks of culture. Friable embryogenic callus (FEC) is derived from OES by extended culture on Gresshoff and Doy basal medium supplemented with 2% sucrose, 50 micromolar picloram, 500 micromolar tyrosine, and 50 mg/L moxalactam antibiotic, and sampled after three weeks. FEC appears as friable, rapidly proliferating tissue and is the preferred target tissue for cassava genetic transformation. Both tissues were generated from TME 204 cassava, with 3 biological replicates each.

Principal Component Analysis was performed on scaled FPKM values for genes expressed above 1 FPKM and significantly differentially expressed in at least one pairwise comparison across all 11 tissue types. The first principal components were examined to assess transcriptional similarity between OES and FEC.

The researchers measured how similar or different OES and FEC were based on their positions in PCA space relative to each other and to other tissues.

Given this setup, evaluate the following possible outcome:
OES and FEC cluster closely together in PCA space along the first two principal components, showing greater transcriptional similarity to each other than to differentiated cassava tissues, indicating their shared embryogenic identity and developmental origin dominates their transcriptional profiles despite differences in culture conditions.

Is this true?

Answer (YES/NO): YES